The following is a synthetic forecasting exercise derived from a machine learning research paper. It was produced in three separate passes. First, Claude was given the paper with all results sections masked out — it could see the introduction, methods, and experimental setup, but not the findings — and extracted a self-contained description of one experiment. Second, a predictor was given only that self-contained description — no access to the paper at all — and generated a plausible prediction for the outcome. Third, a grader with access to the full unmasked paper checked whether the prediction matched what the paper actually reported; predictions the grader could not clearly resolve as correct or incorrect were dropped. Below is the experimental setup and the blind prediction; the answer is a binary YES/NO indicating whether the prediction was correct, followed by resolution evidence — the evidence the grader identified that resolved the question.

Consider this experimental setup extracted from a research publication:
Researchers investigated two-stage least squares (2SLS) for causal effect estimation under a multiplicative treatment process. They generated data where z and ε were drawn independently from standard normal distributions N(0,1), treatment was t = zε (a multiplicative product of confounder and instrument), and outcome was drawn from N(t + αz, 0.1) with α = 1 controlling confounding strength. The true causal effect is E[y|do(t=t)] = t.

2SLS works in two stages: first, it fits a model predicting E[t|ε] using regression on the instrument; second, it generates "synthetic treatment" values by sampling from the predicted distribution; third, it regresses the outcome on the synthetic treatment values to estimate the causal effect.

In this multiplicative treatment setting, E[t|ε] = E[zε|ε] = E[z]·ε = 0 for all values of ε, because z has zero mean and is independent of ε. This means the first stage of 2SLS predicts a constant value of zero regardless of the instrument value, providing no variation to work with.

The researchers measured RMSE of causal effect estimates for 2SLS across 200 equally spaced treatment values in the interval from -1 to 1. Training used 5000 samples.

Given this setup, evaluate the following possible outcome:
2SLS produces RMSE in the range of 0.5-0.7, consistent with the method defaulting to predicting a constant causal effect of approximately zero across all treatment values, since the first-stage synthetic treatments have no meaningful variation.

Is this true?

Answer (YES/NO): YES